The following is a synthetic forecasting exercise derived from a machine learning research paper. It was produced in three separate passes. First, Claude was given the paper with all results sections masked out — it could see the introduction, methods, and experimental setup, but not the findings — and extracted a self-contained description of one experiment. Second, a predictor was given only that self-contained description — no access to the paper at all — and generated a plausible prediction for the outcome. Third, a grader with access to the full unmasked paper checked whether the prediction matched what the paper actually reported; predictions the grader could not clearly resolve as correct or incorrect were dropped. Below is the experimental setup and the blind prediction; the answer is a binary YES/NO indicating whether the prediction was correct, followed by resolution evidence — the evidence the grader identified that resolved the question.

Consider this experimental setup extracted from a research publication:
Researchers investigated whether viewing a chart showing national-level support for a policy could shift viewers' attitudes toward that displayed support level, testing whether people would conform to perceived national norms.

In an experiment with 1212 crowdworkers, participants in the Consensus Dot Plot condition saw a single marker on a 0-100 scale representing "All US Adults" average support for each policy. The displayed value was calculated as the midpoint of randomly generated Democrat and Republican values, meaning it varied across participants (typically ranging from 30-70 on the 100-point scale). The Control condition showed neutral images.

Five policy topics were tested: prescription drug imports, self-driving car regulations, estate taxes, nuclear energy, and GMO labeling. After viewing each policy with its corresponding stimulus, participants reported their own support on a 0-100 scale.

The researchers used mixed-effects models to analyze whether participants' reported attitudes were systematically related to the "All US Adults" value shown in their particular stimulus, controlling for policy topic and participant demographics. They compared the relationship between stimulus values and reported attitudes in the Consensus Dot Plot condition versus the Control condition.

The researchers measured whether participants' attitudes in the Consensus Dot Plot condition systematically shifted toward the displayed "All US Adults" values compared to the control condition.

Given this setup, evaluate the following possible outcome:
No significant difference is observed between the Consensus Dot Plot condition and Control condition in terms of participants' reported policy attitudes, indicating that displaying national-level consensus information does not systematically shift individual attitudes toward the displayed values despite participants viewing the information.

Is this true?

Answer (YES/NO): NO